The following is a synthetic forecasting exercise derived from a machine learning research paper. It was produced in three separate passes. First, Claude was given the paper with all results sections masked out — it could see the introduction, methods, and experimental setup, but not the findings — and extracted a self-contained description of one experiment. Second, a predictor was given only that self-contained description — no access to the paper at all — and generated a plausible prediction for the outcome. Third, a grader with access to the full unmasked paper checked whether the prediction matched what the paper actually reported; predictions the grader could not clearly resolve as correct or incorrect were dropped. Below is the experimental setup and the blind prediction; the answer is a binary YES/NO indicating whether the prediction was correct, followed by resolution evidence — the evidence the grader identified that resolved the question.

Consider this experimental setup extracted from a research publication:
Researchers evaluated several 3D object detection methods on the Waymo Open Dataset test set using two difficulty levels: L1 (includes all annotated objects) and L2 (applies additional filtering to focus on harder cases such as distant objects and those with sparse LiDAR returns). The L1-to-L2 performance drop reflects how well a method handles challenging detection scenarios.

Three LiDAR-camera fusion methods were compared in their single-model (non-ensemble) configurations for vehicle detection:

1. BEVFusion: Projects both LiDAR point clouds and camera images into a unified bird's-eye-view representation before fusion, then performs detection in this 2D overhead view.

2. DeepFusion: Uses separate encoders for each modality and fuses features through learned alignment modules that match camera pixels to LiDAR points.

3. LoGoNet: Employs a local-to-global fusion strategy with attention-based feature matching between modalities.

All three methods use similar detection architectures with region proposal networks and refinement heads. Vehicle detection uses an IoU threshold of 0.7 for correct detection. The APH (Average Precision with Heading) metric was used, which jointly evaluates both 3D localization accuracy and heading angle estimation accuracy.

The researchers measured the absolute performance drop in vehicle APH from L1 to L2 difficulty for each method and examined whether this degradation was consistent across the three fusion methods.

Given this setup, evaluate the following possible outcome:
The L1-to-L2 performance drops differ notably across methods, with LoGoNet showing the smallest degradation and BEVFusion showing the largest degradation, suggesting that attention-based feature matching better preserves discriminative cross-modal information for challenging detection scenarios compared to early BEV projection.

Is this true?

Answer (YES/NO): NO